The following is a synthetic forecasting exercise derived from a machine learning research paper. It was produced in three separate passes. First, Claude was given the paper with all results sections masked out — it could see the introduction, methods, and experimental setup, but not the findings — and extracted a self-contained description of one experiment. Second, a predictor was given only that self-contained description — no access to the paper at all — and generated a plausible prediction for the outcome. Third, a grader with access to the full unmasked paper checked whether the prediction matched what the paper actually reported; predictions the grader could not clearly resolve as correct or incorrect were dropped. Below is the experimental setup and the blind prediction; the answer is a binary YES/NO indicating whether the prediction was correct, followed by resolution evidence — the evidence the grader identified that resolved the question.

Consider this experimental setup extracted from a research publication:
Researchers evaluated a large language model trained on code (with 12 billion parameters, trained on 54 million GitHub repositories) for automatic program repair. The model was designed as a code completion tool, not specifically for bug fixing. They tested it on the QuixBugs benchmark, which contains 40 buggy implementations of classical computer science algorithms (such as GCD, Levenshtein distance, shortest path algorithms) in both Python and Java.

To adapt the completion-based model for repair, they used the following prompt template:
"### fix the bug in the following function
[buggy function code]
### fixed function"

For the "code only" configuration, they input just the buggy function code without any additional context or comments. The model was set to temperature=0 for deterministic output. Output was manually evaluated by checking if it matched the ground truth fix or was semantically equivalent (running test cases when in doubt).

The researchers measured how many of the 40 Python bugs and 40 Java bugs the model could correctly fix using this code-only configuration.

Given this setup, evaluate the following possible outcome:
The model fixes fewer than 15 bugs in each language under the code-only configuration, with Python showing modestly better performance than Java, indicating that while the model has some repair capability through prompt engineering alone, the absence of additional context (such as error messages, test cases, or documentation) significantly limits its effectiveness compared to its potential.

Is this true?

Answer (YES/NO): NO